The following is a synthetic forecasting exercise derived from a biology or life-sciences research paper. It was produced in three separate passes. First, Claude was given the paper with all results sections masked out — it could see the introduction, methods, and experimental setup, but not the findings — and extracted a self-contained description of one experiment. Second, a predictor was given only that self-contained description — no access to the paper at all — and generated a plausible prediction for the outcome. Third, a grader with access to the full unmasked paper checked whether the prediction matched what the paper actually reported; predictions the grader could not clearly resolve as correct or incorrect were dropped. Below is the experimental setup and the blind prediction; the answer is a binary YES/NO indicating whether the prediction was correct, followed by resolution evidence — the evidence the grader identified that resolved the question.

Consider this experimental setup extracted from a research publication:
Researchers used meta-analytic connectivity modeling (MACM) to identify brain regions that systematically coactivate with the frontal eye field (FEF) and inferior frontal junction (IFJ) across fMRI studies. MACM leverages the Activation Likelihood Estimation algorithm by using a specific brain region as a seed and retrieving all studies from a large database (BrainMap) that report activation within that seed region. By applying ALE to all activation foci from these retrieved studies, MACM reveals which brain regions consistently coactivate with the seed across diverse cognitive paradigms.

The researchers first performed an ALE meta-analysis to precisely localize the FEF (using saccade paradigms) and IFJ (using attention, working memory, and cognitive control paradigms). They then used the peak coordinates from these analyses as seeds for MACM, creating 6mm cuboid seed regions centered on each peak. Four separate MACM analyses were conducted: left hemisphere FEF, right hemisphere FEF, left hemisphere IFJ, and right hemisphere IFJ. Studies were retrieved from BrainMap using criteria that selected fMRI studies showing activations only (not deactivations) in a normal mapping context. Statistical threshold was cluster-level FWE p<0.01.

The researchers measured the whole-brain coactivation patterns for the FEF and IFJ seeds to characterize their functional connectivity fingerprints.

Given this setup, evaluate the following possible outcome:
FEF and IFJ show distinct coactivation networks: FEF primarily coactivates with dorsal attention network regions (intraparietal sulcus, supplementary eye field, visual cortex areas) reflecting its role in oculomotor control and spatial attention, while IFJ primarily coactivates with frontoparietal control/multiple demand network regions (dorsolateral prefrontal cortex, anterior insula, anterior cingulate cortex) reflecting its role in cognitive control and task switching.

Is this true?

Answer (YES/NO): NO